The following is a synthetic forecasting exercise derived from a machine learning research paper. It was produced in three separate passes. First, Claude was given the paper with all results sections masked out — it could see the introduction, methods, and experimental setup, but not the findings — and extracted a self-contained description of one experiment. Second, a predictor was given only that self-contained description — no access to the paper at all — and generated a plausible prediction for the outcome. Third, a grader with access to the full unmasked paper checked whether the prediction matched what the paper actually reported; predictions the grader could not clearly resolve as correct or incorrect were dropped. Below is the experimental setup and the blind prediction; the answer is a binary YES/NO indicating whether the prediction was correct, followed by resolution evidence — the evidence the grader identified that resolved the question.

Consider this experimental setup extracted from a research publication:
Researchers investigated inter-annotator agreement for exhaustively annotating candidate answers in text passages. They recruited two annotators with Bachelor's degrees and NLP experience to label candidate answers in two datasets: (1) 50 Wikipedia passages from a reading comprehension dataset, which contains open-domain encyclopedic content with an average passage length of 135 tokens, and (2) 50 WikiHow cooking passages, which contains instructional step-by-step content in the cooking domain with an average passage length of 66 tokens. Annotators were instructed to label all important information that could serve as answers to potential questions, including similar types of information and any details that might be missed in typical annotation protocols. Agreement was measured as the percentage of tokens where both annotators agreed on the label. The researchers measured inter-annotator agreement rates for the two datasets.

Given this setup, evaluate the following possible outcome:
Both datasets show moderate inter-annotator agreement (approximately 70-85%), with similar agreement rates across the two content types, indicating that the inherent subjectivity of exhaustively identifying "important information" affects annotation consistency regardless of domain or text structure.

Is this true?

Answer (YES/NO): NO